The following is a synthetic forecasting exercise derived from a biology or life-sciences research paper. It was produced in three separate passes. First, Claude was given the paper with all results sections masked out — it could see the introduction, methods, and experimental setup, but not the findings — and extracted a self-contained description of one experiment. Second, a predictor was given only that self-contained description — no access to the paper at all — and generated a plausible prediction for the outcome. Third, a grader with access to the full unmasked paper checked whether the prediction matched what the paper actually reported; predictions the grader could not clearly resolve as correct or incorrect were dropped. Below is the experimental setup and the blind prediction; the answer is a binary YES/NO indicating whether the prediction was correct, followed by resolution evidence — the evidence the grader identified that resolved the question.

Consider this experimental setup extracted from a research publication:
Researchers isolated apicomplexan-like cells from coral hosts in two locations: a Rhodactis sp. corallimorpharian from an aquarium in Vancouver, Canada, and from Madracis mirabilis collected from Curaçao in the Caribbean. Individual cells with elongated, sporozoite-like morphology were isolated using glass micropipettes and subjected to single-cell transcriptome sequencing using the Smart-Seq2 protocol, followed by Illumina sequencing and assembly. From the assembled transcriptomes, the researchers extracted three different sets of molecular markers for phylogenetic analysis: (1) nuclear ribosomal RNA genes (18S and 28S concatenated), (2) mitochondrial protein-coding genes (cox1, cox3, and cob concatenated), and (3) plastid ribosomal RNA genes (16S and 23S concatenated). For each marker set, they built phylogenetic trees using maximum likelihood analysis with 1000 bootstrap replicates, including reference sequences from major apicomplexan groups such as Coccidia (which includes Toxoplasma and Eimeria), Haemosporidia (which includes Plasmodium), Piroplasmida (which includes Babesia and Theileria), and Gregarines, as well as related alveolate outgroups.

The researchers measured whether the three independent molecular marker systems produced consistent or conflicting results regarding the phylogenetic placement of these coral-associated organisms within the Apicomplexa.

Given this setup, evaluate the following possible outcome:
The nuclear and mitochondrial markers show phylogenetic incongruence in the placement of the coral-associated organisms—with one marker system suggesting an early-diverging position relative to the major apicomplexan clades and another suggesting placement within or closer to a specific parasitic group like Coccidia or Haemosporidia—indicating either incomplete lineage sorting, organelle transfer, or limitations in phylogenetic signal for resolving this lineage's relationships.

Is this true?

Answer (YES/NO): NO